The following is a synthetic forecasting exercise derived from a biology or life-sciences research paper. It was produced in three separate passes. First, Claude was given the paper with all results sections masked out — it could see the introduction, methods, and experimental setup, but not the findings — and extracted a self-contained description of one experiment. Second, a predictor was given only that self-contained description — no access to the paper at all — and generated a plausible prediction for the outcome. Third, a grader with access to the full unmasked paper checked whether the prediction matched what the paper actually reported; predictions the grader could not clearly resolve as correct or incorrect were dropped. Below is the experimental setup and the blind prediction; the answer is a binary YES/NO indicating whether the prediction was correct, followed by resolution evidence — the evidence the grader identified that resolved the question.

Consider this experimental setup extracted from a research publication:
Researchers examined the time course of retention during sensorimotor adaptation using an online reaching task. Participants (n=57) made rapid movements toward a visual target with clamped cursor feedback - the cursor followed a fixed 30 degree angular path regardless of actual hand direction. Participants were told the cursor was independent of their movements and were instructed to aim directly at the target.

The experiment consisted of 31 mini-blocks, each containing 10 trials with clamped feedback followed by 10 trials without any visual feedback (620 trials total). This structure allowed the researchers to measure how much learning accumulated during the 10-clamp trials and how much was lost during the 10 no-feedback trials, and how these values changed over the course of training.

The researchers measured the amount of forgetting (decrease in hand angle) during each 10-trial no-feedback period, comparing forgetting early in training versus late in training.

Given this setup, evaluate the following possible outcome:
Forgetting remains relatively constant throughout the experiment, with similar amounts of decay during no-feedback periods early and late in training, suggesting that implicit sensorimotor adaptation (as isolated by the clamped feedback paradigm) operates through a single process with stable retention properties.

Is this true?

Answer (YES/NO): NO